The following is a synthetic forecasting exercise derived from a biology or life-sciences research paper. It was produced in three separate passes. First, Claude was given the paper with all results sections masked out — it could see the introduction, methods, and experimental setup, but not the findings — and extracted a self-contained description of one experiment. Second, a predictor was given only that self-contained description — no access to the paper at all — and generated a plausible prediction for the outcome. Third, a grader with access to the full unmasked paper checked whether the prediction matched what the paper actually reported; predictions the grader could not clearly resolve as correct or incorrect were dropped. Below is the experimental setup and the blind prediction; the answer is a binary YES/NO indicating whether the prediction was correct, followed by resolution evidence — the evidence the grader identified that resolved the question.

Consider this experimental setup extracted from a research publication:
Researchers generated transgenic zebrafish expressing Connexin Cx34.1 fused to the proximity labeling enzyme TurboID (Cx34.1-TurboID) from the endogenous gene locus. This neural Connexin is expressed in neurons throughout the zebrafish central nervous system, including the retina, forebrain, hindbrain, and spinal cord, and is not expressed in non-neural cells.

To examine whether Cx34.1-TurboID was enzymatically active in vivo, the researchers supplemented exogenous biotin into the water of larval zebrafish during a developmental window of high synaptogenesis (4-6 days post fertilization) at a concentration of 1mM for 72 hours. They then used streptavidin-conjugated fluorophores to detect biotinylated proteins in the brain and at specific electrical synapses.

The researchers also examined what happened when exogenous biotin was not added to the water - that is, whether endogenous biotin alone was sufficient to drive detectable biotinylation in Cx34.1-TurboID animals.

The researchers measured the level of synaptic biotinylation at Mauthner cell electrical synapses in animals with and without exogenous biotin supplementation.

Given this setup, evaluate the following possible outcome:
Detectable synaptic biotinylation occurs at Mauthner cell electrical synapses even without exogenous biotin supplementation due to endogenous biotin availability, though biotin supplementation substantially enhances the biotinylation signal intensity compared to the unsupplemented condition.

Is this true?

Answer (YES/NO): YES